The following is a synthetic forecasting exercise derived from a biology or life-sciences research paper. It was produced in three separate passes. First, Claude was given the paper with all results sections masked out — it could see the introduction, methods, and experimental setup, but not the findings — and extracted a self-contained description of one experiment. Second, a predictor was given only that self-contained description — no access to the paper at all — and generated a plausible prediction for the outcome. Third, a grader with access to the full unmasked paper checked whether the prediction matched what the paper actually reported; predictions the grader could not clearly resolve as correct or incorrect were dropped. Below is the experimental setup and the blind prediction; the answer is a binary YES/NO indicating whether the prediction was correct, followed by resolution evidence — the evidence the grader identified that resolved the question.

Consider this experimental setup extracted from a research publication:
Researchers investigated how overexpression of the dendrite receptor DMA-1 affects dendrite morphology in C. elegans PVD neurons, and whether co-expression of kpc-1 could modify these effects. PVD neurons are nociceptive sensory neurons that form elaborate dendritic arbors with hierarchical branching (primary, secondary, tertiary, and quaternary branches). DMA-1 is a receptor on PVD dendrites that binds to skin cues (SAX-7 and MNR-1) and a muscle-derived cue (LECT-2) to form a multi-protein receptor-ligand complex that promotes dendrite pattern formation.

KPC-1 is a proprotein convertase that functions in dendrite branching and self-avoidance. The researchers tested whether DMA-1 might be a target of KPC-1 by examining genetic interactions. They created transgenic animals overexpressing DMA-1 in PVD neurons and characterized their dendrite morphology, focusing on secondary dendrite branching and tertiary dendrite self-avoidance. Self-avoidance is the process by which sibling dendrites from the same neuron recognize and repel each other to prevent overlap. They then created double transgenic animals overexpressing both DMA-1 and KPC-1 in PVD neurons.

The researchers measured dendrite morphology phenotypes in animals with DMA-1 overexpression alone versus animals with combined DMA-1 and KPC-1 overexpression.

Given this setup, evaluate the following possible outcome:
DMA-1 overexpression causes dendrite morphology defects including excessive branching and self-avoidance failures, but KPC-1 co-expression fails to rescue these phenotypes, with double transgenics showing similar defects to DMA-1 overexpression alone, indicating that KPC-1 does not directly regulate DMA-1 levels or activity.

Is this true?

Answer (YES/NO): NO